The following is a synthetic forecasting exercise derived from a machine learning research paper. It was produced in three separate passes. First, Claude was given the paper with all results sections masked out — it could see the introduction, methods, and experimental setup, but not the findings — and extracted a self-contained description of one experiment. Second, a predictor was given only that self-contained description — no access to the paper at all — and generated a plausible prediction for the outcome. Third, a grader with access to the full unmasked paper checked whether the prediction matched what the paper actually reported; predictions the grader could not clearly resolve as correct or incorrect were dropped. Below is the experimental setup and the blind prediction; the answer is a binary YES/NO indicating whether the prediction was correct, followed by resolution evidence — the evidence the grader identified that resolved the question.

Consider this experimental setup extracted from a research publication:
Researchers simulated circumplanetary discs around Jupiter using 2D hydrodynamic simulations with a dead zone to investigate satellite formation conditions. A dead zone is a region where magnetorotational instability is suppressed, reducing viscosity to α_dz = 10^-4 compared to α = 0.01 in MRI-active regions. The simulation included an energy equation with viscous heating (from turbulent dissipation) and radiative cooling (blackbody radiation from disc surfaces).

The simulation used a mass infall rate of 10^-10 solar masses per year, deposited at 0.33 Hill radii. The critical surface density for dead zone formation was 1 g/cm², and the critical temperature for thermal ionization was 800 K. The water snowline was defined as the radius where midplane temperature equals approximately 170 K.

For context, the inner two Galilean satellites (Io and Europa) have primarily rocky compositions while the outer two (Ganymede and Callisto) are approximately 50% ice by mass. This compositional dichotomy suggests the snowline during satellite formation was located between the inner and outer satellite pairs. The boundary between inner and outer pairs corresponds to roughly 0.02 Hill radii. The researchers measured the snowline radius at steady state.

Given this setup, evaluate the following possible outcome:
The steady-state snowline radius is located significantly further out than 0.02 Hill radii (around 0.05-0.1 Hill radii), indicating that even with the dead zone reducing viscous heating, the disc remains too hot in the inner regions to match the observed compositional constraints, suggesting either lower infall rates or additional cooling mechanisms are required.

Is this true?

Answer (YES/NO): NO